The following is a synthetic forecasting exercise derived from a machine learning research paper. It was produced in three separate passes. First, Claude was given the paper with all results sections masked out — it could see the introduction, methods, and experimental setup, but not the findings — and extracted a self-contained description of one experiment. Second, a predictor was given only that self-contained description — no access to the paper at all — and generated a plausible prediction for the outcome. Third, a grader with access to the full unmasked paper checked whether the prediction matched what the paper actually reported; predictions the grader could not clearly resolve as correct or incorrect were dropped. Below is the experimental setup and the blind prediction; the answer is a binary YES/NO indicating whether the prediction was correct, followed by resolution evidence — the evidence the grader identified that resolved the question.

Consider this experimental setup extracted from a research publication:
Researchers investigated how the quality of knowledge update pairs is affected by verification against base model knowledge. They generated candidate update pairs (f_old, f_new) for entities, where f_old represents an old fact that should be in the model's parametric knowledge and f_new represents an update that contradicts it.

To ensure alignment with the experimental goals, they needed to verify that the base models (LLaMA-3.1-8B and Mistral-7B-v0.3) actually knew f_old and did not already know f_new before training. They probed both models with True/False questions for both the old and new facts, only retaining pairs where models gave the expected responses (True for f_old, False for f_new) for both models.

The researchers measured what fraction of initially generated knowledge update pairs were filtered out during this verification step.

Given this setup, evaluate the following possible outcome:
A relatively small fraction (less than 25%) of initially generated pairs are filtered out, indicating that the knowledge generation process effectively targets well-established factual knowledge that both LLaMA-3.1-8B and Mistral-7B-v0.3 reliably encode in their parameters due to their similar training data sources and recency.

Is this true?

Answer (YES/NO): NO